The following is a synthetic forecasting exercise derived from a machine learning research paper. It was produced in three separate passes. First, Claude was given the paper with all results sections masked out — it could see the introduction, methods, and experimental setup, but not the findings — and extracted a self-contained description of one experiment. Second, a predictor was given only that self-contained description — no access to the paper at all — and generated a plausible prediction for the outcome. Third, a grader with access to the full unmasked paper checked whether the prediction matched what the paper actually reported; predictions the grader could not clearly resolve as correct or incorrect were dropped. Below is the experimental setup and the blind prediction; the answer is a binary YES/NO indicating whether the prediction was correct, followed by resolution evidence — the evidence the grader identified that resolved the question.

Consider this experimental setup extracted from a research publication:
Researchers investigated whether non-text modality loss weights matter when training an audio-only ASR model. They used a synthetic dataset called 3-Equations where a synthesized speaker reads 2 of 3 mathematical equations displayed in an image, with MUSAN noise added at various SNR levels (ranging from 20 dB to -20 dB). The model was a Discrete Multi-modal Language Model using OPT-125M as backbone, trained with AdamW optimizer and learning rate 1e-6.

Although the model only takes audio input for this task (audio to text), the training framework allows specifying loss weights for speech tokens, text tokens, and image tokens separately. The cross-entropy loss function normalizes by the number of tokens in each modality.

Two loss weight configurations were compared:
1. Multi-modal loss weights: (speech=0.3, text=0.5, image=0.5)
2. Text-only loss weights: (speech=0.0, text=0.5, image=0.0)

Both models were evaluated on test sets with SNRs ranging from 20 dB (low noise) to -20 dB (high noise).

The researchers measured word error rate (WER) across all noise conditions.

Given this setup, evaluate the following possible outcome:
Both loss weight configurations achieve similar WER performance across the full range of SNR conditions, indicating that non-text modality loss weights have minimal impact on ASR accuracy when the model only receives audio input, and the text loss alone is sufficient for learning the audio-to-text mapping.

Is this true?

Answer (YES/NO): NO